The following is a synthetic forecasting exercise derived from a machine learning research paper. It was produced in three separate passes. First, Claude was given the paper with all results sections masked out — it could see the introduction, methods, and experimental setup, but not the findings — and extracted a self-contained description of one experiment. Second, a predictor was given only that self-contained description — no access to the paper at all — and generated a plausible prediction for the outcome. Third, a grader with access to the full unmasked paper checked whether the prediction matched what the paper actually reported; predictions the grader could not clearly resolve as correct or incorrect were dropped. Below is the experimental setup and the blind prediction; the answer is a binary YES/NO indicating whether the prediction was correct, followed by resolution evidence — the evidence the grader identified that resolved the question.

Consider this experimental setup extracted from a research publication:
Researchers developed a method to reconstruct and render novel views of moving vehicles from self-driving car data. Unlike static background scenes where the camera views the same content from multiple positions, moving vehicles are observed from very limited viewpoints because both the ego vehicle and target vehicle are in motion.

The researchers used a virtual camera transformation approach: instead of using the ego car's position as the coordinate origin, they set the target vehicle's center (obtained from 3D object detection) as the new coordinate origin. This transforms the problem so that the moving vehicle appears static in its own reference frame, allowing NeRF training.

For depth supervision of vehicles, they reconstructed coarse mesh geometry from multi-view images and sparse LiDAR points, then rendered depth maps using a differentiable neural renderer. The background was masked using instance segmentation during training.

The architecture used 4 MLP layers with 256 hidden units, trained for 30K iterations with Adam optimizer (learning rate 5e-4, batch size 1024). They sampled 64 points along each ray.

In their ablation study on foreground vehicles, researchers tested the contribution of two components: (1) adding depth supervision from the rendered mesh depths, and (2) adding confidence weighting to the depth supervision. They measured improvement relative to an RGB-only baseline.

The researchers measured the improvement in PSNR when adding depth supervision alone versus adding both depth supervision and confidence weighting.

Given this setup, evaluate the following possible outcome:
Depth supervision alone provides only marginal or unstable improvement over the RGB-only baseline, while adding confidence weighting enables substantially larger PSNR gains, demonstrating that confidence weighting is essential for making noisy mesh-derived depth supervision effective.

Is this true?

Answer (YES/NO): NO